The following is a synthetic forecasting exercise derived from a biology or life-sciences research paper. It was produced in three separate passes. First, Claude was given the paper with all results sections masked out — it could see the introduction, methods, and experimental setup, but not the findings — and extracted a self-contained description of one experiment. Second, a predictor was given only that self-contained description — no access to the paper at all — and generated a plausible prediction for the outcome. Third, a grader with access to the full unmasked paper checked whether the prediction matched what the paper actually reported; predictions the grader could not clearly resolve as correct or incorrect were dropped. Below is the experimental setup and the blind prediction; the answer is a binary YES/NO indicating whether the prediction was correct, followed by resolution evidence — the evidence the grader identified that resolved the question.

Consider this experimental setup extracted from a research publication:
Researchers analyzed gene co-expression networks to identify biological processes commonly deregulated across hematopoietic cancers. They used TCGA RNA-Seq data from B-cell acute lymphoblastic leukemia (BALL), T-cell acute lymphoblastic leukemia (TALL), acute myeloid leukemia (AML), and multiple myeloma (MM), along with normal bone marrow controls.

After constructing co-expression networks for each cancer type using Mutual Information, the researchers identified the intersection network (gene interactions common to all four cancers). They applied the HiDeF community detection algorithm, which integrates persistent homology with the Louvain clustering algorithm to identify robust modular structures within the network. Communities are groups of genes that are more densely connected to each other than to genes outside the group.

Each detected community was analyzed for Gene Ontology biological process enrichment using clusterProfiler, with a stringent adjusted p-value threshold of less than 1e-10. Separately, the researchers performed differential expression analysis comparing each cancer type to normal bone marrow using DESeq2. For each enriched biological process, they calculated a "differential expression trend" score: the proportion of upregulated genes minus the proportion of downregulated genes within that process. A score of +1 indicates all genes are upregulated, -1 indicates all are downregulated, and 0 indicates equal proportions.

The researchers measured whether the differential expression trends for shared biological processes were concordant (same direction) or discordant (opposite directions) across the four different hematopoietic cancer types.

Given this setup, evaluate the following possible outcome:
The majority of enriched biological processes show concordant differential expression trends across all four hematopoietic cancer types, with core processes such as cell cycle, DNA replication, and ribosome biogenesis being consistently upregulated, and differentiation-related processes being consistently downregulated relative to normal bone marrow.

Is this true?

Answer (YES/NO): NO